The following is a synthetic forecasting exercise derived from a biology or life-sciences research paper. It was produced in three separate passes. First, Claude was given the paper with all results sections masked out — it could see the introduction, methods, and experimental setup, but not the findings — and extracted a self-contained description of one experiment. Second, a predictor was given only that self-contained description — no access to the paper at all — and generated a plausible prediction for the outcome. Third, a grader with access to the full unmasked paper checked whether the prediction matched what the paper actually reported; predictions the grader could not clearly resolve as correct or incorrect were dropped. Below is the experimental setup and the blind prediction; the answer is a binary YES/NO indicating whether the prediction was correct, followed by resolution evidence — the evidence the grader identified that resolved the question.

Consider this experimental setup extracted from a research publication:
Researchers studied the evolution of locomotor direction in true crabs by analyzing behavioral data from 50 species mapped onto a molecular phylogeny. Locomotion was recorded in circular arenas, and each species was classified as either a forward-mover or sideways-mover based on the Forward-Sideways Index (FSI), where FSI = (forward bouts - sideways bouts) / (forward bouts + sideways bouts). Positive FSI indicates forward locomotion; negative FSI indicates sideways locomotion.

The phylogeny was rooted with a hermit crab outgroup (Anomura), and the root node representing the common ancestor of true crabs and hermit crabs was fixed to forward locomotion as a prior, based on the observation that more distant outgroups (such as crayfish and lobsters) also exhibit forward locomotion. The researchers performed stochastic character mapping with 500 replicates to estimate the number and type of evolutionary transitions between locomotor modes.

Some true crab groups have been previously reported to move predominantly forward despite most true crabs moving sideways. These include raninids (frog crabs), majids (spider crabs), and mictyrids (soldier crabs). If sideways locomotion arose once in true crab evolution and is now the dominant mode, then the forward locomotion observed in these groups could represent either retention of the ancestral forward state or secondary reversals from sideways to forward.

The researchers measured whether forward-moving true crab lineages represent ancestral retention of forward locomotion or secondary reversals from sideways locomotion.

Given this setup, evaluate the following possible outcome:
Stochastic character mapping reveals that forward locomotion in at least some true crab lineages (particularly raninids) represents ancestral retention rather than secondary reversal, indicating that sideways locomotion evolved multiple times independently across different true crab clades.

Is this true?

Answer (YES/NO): NO